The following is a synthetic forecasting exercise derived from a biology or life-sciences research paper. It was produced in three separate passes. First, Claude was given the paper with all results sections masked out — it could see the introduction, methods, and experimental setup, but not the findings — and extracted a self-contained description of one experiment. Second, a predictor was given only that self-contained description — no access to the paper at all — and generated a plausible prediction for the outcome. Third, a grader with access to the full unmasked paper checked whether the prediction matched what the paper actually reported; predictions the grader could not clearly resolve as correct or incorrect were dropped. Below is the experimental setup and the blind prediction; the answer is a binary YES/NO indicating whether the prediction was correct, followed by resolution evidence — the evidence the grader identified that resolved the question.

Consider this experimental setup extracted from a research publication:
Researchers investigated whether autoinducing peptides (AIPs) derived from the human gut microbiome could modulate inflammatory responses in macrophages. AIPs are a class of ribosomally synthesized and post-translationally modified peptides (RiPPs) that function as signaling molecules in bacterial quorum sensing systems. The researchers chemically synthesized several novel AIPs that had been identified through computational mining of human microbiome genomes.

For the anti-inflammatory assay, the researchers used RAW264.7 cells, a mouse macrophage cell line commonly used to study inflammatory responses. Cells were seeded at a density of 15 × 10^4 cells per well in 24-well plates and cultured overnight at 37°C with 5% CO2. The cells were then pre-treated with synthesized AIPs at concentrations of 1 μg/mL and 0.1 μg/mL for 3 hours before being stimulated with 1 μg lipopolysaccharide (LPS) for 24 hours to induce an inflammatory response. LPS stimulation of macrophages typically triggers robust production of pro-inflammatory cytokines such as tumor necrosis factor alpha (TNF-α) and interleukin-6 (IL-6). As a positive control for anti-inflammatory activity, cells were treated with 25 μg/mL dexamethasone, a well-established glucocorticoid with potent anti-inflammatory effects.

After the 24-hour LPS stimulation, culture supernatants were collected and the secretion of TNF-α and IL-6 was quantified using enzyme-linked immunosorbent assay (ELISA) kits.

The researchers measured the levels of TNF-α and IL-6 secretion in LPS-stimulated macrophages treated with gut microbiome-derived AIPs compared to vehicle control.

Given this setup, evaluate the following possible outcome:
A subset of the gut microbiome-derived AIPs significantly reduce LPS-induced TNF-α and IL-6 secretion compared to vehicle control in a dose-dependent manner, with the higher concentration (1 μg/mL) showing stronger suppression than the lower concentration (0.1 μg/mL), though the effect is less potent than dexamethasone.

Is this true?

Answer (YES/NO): NO